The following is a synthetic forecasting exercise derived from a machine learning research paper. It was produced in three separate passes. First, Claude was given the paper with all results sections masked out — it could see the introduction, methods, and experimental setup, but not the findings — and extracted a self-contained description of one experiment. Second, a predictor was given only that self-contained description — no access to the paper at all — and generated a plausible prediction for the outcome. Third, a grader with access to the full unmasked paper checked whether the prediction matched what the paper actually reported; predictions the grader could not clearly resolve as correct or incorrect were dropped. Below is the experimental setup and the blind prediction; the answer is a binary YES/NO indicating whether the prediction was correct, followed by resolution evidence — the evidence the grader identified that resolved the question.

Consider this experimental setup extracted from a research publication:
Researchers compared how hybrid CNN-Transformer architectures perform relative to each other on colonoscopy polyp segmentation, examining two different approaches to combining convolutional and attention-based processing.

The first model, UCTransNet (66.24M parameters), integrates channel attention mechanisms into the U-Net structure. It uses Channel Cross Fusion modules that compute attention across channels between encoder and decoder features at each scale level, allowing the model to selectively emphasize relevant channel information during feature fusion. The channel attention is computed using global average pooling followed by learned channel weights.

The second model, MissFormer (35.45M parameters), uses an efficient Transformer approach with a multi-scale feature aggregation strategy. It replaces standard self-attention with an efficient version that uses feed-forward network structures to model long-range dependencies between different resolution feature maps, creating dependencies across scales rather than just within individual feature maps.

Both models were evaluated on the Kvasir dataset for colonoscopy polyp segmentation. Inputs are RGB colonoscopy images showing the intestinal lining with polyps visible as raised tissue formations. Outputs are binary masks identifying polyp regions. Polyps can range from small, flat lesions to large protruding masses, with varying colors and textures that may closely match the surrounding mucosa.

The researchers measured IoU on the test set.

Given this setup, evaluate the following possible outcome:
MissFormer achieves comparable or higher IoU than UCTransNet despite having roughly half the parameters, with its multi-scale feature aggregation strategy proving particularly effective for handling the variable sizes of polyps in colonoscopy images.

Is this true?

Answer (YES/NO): NO